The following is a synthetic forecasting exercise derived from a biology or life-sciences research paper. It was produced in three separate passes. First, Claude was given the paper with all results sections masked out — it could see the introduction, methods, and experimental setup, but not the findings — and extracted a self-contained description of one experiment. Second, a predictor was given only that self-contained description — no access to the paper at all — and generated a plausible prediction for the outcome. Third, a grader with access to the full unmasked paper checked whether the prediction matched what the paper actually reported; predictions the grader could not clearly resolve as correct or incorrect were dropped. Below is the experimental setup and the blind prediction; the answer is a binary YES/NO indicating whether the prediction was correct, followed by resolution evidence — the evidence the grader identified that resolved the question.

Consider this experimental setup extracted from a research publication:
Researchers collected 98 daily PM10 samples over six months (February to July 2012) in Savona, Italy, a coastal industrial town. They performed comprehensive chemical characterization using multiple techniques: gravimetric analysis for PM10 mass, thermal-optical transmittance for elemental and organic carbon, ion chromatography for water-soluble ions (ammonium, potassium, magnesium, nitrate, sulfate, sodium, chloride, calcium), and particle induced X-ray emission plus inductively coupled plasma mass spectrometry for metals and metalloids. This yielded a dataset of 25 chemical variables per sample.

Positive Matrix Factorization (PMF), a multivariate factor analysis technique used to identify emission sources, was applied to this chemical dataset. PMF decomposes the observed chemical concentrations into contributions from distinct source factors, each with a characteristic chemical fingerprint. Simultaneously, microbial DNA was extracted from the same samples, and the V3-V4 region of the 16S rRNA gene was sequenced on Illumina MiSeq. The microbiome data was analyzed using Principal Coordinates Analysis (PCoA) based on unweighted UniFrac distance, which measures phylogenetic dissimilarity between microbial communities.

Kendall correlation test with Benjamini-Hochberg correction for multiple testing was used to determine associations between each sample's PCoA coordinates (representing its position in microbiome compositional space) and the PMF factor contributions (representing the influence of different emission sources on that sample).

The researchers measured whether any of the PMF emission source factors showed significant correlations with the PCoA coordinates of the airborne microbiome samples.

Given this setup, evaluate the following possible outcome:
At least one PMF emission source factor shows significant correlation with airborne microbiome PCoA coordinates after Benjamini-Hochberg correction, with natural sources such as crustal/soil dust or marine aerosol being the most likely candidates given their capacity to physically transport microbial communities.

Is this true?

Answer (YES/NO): NO